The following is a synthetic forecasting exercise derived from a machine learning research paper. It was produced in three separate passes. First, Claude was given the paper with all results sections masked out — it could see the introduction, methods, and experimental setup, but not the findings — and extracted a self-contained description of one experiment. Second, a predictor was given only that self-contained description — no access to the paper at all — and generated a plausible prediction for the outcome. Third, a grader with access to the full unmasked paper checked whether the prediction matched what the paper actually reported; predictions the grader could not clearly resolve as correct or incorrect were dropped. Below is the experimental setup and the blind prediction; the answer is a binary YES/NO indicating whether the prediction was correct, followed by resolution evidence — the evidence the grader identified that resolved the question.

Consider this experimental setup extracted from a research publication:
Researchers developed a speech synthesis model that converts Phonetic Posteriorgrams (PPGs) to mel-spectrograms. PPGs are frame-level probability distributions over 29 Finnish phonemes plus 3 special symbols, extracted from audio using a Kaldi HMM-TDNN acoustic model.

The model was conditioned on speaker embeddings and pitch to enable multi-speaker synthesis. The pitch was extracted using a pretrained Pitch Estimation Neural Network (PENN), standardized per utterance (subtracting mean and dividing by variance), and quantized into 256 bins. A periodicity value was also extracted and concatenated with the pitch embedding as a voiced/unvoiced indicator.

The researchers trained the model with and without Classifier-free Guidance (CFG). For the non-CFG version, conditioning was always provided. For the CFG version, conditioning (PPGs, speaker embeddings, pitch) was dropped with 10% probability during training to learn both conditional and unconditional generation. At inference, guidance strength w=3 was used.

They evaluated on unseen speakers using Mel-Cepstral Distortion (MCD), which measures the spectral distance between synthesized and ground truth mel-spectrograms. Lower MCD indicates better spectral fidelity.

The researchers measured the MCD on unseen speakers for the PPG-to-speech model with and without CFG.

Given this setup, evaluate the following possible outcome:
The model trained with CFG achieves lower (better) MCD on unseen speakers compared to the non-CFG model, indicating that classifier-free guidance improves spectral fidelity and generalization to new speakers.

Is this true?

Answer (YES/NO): YES